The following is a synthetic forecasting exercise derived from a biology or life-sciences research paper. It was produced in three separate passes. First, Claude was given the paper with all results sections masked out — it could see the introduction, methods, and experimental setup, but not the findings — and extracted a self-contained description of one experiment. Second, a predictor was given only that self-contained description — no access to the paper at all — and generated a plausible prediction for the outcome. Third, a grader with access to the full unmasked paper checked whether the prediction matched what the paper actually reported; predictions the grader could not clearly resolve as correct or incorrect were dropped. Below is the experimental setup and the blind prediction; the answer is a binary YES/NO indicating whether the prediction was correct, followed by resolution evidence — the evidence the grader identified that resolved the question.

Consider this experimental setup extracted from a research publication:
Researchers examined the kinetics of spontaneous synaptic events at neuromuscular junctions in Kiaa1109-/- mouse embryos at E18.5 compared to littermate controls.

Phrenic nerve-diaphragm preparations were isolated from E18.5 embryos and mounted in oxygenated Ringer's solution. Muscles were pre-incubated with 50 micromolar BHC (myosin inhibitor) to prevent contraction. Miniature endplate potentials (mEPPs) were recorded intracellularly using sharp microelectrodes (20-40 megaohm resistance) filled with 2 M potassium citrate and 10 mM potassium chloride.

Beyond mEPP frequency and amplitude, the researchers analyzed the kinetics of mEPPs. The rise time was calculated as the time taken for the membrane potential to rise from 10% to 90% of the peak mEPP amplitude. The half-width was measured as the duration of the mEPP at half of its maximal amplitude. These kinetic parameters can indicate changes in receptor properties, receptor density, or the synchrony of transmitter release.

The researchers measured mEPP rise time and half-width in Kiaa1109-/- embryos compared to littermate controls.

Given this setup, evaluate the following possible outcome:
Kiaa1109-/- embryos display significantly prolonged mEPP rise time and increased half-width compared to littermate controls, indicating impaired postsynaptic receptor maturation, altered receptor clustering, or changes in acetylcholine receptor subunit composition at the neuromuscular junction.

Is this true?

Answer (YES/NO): NO